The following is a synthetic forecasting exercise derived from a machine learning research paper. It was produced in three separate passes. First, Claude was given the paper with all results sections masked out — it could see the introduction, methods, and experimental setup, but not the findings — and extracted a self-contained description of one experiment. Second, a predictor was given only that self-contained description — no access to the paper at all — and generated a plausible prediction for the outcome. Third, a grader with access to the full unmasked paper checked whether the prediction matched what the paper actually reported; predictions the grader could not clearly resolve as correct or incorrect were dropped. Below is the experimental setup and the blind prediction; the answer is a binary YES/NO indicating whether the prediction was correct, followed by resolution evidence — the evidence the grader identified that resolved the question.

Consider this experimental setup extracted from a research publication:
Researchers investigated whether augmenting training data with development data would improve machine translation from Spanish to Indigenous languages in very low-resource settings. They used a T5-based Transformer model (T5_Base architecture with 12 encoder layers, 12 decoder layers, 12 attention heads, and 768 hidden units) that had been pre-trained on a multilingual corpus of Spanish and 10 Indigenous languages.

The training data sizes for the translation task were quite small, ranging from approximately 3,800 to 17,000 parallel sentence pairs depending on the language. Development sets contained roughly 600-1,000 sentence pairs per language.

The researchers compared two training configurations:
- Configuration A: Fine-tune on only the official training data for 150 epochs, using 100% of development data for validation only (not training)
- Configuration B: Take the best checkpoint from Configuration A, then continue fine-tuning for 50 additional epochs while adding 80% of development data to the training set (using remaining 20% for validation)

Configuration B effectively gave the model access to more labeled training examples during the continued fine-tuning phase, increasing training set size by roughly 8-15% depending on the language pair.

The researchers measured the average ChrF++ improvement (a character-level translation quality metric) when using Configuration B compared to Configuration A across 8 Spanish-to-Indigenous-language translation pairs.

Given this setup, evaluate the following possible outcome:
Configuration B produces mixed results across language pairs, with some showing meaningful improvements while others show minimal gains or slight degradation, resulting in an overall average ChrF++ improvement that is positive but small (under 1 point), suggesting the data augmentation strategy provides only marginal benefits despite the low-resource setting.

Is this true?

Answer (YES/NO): NO